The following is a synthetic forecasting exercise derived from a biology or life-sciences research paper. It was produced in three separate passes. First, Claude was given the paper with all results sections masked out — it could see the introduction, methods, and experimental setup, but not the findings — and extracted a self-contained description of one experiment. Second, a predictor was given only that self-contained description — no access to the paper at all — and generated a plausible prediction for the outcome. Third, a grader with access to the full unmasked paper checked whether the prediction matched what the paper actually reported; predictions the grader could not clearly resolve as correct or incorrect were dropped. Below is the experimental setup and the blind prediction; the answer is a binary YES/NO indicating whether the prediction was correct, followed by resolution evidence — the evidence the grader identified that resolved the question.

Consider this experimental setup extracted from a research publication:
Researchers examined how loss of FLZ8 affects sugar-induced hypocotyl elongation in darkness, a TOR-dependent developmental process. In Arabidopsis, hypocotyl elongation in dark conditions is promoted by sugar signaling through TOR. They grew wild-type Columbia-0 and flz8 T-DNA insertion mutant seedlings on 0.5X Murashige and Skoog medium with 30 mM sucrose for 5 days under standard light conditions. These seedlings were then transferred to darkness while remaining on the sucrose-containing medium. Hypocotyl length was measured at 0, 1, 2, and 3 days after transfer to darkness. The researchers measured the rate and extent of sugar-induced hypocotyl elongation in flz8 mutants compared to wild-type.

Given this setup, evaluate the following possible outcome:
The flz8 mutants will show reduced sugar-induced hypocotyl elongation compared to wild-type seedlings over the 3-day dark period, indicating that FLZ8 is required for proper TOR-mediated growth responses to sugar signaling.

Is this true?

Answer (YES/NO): NO